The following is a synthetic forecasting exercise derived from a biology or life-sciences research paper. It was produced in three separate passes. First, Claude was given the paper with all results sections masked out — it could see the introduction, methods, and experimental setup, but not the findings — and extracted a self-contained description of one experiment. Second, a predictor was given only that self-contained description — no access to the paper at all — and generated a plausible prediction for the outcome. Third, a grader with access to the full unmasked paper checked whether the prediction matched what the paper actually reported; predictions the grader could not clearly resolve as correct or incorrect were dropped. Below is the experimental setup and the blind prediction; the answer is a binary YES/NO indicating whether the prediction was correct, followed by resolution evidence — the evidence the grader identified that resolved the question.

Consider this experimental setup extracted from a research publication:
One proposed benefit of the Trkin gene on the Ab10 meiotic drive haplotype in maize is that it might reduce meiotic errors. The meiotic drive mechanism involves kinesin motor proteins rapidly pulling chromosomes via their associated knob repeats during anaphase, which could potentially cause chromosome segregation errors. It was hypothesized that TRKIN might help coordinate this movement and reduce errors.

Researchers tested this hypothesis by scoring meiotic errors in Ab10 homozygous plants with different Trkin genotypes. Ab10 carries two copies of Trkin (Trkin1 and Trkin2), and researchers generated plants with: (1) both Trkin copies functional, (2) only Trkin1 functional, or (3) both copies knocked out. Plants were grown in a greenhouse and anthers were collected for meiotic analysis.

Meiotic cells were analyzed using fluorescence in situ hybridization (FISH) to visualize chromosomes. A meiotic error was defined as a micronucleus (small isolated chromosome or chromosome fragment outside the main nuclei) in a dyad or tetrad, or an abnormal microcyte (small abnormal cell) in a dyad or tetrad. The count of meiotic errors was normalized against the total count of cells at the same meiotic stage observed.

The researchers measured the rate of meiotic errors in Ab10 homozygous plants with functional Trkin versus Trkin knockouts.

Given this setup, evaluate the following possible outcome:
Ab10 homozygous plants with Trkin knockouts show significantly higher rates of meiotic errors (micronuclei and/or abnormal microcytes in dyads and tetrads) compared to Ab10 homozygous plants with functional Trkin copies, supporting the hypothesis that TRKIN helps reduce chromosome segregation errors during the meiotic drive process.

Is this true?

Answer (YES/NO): NO